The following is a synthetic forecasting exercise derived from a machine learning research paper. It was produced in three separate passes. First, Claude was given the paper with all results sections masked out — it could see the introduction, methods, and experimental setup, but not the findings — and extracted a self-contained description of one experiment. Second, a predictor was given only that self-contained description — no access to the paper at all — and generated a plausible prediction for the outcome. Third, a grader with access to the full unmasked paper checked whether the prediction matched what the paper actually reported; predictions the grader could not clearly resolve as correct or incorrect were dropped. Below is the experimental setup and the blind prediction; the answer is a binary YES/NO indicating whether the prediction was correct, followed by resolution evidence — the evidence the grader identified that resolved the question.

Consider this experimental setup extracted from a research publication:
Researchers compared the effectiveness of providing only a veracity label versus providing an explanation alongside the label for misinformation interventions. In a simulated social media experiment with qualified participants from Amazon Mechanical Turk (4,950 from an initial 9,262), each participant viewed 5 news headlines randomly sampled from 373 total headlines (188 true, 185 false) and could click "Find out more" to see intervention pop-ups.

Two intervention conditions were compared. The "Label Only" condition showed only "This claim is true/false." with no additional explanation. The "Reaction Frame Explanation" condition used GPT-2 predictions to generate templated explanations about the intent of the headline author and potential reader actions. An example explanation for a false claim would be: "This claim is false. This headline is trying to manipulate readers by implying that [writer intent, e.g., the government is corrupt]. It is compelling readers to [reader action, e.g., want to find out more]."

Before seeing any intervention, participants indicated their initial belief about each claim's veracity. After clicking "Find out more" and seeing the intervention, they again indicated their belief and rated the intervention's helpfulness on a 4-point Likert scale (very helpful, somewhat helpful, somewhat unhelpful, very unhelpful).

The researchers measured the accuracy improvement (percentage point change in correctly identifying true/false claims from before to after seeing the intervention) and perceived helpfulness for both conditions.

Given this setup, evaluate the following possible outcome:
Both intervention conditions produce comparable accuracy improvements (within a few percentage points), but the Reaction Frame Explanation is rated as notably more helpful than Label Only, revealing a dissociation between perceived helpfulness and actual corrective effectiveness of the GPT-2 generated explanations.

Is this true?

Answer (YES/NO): NO